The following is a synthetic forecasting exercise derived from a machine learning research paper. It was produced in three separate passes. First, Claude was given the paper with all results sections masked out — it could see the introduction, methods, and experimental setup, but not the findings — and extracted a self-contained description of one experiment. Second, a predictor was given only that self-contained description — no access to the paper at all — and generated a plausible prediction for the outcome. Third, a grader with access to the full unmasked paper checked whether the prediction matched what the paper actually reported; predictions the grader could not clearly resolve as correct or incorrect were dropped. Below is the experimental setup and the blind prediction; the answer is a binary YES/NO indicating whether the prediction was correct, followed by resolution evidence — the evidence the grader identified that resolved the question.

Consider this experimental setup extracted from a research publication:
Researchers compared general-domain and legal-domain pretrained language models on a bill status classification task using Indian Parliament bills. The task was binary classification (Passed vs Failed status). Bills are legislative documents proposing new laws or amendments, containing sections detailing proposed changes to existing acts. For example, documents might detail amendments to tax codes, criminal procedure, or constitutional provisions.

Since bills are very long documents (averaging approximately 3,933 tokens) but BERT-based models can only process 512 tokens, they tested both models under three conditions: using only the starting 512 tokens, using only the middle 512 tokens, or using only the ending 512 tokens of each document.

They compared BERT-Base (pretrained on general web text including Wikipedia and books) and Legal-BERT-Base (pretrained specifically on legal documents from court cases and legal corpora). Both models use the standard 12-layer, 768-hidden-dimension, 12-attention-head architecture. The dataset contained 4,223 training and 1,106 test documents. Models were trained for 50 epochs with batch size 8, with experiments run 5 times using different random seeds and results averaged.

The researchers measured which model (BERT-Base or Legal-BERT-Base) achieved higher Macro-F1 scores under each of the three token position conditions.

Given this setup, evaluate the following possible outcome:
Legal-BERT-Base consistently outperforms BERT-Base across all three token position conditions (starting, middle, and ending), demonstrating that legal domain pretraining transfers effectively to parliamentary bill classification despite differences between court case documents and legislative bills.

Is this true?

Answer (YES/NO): NO